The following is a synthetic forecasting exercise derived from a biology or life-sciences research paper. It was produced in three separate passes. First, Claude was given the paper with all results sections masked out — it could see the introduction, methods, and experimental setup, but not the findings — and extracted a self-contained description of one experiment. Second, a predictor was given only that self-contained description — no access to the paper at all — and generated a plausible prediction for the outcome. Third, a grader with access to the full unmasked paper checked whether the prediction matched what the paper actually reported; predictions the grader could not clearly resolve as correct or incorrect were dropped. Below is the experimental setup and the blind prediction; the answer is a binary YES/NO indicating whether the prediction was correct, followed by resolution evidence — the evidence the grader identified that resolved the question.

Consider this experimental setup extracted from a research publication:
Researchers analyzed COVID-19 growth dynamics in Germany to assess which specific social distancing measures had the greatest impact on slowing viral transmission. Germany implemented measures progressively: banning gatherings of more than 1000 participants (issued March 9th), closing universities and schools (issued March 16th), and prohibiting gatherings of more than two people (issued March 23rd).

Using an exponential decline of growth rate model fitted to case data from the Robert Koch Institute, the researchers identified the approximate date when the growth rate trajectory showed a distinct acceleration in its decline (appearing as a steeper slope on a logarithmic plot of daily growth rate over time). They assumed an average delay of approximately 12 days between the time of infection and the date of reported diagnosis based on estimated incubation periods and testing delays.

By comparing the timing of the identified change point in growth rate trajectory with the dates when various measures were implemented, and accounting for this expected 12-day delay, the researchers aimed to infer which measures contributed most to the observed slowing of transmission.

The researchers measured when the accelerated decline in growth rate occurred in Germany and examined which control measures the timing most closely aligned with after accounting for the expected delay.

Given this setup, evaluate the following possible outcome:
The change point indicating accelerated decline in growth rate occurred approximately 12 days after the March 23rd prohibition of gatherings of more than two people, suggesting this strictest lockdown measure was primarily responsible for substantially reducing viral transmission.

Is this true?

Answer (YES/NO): NO